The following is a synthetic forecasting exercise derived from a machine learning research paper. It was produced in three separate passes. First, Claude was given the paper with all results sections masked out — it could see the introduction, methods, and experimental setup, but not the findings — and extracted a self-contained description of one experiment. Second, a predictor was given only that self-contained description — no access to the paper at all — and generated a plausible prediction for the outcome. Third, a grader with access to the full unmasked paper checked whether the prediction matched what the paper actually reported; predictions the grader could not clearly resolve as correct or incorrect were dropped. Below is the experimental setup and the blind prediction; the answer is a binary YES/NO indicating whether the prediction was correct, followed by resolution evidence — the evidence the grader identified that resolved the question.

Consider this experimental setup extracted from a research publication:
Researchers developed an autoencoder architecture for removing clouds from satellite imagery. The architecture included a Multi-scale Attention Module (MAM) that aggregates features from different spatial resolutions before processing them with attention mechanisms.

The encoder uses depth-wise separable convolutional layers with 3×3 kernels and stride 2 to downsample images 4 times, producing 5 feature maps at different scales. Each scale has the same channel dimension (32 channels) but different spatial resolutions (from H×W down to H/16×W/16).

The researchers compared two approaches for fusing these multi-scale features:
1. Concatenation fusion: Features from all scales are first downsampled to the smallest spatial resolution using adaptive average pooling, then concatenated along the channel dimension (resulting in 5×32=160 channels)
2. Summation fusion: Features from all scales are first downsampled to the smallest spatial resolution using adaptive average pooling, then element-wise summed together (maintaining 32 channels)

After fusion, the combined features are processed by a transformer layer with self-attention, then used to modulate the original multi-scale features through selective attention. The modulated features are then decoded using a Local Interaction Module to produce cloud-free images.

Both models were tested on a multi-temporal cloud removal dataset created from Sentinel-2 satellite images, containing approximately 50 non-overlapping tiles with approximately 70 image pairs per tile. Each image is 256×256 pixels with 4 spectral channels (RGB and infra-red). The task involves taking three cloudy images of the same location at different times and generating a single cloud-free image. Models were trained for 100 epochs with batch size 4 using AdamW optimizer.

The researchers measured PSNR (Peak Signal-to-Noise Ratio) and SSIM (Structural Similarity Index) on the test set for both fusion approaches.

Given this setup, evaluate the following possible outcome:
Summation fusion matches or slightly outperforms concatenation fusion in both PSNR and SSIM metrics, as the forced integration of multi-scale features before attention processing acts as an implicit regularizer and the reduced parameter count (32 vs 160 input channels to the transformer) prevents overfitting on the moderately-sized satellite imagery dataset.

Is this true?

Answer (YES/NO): YES